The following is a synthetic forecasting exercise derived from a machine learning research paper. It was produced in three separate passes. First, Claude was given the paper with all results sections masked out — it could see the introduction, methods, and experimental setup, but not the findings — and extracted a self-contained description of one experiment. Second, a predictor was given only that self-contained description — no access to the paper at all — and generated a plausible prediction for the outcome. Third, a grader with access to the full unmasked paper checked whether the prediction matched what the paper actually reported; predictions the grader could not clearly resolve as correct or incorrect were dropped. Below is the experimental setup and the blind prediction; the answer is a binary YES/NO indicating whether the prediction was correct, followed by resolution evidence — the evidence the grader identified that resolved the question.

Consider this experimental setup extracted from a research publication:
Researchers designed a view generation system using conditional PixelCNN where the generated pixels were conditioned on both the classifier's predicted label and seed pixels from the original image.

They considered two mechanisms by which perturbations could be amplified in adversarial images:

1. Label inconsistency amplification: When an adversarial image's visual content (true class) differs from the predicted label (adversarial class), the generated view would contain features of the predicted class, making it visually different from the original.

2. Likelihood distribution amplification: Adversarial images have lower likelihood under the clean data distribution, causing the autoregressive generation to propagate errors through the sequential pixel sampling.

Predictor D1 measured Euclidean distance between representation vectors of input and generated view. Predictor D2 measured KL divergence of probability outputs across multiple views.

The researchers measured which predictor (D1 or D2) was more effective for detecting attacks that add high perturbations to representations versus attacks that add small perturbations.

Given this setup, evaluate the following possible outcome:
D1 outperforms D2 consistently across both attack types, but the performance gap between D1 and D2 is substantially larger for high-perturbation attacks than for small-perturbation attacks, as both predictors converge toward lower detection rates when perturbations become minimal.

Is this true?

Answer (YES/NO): NO